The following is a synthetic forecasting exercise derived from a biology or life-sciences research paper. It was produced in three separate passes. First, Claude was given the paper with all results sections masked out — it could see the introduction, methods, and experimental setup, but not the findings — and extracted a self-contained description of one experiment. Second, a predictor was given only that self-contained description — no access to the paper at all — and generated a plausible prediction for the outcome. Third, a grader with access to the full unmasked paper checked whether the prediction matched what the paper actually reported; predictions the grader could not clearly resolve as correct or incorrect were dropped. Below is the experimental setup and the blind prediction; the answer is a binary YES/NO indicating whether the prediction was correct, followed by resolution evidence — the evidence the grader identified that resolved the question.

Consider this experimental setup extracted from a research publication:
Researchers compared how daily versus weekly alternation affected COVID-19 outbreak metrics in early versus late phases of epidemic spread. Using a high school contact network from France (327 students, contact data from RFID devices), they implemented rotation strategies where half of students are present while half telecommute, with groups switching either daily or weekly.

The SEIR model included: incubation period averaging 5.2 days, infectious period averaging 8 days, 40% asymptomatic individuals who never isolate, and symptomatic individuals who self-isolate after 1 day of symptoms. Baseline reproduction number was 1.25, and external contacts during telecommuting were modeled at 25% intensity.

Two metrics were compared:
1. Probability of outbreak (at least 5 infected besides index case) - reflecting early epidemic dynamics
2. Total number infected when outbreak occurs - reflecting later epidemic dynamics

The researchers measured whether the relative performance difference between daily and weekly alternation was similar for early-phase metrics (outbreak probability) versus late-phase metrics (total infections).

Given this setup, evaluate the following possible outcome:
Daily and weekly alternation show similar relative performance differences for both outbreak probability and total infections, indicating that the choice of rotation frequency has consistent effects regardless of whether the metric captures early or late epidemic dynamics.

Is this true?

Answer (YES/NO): NO